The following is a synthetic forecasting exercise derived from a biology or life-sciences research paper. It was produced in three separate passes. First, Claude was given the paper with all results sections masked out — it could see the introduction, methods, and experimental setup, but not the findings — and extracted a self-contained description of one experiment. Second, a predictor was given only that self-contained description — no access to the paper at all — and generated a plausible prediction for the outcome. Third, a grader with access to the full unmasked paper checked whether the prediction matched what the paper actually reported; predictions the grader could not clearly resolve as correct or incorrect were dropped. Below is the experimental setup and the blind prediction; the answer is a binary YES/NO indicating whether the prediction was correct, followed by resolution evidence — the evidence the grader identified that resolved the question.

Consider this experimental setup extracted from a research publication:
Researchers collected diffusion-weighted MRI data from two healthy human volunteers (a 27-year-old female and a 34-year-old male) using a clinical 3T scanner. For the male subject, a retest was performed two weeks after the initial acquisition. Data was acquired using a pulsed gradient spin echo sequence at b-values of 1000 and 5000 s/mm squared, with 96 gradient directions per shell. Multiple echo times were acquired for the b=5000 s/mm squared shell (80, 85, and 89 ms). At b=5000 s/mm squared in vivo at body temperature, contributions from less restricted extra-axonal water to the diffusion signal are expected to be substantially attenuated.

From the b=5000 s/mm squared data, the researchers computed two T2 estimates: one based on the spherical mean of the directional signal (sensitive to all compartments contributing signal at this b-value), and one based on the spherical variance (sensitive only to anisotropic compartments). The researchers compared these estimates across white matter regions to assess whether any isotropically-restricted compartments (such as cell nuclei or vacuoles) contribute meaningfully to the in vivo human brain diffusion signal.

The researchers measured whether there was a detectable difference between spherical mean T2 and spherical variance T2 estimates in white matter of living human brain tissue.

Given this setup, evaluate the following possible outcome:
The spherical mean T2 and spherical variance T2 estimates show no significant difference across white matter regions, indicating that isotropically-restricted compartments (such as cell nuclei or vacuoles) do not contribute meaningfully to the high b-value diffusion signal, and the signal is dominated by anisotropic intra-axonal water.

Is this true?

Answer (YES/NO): NO